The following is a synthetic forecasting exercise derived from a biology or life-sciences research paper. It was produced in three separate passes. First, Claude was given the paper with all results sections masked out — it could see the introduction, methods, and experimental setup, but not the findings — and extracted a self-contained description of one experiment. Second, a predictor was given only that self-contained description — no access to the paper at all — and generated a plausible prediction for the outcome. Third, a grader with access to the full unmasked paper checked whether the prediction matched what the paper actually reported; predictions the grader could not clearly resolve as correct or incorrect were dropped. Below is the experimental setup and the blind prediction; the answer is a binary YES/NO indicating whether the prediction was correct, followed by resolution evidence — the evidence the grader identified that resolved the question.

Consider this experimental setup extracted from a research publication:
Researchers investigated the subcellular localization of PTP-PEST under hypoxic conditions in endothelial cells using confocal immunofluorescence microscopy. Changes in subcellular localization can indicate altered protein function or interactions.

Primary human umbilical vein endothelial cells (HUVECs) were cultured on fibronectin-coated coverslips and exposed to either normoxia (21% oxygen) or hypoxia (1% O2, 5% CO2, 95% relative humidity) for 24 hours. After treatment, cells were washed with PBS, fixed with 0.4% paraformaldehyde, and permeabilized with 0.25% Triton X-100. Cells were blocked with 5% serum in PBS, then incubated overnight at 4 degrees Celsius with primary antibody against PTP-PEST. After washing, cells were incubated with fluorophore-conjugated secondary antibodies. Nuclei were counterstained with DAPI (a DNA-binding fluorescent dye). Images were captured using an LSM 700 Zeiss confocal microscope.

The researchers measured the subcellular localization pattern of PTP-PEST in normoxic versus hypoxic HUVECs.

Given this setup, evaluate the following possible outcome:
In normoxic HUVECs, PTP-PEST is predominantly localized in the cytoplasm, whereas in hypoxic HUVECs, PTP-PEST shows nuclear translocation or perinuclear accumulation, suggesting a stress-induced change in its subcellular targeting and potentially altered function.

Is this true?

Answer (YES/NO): NO